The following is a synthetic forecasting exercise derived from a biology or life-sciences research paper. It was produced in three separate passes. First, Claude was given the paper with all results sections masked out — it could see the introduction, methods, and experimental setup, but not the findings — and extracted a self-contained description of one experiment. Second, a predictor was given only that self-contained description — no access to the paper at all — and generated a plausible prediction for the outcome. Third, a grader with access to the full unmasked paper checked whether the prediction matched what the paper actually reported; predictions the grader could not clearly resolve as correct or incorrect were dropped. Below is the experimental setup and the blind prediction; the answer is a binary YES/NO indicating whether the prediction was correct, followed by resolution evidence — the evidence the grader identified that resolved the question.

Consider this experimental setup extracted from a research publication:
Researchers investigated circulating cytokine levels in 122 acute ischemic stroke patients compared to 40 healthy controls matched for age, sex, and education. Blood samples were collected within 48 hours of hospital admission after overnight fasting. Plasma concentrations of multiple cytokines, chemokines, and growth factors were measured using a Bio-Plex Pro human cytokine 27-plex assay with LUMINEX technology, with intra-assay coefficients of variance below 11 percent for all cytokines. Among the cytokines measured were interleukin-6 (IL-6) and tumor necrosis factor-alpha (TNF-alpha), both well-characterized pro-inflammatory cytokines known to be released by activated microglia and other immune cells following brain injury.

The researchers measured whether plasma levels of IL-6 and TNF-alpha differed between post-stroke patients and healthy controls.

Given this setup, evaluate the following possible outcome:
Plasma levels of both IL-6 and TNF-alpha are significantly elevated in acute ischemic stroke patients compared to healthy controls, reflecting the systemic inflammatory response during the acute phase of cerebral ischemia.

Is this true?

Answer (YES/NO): NO